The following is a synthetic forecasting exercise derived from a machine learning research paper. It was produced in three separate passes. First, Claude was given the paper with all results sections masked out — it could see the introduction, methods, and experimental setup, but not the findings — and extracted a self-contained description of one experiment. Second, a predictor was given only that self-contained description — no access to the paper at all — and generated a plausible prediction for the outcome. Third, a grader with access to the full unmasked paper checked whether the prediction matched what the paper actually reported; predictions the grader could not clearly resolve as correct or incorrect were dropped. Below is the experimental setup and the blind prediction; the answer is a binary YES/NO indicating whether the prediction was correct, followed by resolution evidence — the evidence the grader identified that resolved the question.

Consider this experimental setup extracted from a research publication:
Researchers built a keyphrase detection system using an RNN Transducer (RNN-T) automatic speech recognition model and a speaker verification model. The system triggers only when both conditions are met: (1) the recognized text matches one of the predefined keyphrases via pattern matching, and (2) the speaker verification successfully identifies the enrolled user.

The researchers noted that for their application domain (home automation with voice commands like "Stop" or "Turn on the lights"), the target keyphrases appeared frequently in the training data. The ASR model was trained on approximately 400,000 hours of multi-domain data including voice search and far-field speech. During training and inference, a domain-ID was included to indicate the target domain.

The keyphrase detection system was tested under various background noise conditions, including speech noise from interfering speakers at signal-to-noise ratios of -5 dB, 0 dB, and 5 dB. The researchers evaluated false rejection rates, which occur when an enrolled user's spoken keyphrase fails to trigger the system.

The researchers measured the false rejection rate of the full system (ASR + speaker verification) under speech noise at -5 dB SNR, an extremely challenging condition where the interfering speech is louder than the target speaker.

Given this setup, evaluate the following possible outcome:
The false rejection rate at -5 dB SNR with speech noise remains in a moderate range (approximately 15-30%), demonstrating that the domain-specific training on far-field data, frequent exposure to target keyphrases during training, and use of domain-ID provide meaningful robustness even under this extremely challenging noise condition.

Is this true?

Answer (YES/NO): NO